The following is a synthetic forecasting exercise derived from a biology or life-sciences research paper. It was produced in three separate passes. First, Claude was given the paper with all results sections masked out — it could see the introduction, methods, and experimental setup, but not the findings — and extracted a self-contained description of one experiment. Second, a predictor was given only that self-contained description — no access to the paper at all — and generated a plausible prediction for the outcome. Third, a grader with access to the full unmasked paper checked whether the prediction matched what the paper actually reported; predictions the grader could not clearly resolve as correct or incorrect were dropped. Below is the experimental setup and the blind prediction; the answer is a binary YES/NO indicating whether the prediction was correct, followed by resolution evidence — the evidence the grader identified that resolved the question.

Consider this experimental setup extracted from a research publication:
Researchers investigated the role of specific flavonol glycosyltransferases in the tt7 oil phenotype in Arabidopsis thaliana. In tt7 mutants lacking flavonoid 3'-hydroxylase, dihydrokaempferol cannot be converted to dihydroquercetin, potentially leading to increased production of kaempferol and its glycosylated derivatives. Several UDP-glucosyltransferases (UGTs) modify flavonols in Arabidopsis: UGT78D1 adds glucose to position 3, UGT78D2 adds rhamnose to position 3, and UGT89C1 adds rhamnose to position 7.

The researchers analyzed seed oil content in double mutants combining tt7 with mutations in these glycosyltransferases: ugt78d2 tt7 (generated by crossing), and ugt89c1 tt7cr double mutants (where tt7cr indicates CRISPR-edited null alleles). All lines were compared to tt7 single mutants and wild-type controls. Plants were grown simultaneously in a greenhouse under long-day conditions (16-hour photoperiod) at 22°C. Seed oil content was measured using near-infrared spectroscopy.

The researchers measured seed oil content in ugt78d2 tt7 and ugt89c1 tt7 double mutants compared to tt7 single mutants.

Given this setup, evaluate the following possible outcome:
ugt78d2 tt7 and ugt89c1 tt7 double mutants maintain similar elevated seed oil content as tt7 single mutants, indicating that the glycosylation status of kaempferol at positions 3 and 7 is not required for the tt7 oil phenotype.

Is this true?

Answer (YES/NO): NO